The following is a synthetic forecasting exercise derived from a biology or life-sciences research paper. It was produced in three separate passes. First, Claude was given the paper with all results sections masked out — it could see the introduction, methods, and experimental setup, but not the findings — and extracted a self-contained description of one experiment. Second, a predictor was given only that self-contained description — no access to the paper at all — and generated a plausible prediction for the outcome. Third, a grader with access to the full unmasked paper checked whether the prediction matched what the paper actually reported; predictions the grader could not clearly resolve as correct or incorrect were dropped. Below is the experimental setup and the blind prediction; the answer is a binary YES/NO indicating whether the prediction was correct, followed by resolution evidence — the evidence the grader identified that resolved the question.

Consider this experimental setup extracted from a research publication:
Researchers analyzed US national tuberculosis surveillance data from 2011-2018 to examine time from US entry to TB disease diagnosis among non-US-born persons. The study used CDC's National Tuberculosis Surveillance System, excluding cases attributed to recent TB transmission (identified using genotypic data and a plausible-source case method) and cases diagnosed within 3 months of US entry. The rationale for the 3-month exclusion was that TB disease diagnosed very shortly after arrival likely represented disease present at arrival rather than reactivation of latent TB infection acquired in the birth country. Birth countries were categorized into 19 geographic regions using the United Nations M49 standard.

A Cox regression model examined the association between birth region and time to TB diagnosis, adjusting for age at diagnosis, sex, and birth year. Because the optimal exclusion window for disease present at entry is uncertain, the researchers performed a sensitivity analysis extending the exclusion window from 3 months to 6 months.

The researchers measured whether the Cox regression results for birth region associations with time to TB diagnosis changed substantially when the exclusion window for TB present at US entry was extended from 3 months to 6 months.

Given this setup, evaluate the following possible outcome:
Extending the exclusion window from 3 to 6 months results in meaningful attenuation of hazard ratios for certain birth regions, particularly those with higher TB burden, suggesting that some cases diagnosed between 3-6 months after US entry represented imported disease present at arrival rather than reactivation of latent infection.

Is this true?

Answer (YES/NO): NO